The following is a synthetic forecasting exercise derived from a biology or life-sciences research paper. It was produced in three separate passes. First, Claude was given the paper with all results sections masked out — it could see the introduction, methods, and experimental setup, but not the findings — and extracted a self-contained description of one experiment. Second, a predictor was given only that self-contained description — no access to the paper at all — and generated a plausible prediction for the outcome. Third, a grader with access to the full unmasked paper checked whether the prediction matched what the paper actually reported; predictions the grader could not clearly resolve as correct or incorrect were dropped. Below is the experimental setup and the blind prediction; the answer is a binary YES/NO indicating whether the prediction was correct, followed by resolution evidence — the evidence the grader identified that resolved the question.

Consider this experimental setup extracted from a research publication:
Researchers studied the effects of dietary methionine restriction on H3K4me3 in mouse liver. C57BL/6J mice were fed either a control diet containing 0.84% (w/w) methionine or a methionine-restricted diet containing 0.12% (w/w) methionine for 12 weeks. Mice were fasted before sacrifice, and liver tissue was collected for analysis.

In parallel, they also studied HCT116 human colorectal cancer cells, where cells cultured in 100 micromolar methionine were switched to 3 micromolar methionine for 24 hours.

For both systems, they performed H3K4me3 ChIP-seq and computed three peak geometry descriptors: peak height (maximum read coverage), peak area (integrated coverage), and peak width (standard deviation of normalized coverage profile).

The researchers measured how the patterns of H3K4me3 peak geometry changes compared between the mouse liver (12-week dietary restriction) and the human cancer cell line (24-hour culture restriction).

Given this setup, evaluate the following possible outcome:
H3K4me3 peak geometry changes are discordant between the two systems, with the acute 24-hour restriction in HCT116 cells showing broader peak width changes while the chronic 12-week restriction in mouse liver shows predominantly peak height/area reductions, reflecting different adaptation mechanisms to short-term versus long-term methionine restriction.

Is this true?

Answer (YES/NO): NO